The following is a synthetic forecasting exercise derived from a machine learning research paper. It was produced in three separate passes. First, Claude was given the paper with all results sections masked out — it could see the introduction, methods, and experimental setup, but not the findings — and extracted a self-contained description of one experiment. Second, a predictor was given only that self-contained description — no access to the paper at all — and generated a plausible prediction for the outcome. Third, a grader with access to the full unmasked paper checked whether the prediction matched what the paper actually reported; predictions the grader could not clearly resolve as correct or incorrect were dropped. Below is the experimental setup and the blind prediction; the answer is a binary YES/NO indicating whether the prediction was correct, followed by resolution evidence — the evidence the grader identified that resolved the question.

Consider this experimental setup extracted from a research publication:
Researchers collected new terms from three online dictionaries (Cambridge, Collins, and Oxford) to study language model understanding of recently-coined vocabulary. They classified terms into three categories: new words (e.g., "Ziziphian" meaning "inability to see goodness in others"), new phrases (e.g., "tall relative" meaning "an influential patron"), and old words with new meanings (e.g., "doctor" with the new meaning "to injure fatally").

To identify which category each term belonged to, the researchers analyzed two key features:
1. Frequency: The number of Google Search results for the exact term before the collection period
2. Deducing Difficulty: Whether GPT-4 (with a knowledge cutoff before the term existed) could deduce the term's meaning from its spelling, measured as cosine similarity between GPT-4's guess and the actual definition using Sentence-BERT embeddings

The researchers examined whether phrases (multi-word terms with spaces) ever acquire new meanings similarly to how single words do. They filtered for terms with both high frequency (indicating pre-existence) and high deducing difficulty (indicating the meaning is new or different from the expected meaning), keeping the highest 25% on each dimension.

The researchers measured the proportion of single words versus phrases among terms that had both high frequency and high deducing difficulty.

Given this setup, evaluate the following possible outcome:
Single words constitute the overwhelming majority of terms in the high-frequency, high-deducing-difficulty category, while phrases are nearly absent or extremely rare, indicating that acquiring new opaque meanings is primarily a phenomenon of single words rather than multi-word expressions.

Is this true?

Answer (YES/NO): YES